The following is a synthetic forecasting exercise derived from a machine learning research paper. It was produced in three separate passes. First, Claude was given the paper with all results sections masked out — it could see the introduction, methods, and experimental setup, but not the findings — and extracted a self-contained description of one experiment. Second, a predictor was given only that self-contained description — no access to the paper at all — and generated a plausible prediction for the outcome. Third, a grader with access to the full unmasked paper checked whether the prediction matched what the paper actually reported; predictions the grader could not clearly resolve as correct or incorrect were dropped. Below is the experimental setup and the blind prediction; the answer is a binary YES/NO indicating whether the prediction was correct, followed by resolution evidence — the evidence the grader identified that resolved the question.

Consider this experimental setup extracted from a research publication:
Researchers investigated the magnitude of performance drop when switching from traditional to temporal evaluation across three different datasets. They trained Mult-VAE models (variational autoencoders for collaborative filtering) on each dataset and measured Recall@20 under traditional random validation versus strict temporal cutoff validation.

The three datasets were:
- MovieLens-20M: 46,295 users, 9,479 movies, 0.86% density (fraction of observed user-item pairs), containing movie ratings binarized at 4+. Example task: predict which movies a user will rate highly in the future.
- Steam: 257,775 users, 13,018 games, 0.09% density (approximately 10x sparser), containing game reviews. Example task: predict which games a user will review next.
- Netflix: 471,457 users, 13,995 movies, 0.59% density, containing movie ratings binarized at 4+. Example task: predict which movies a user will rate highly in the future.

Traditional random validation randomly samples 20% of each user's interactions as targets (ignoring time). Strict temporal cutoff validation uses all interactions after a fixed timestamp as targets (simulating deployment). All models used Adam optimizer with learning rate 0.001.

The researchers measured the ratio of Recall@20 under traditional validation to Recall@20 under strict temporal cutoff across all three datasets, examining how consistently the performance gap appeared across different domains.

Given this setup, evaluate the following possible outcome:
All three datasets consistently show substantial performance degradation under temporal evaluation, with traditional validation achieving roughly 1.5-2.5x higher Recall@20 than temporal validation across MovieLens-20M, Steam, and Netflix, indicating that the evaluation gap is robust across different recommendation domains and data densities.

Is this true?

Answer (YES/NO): NO